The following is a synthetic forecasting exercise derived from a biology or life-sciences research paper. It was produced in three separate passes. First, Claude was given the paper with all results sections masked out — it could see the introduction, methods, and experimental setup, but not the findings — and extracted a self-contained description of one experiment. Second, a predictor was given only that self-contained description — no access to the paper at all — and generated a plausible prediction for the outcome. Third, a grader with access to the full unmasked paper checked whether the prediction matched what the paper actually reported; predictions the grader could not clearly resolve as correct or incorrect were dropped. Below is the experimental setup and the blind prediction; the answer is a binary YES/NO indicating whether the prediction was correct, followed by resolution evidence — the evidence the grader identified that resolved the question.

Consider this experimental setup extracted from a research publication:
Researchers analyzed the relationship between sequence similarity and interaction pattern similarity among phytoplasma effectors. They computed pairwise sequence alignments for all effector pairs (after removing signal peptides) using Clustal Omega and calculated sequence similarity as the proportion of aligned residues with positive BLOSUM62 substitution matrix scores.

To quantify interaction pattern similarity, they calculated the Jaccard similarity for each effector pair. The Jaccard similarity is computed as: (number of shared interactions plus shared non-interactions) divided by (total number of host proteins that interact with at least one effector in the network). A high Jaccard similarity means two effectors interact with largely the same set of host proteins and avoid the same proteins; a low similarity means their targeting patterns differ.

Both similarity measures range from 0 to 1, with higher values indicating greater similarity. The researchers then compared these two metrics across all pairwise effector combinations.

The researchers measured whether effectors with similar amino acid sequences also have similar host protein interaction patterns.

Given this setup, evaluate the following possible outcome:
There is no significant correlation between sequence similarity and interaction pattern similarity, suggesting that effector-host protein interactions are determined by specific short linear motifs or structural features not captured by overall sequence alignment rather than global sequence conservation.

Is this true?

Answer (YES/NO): NO